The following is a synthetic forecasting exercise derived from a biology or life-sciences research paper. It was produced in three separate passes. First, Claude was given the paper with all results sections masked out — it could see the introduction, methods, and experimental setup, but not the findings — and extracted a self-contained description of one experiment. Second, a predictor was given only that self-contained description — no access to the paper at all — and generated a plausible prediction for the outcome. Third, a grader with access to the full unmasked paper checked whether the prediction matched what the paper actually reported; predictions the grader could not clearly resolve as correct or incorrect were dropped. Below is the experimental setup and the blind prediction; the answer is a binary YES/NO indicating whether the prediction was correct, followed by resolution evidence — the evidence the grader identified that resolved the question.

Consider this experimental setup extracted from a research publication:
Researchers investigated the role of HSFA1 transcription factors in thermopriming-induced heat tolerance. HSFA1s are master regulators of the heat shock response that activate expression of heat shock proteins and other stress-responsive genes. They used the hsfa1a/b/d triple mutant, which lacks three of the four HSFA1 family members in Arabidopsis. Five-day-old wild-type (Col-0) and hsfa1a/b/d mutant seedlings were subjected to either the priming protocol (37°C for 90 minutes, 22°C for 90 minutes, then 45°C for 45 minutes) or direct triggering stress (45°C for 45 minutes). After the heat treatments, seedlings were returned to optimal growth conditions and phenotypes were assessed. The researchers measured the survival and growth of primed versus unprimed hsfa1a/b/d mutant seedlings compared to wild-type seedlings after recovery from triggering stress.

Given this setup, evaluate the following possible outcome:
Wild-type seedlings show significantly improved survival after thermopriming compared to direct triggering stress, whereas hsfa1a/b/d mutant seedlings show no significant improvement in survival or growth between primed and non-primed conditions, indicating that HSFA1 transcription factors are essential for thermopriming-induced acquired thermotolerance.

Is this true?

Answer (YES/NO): YES